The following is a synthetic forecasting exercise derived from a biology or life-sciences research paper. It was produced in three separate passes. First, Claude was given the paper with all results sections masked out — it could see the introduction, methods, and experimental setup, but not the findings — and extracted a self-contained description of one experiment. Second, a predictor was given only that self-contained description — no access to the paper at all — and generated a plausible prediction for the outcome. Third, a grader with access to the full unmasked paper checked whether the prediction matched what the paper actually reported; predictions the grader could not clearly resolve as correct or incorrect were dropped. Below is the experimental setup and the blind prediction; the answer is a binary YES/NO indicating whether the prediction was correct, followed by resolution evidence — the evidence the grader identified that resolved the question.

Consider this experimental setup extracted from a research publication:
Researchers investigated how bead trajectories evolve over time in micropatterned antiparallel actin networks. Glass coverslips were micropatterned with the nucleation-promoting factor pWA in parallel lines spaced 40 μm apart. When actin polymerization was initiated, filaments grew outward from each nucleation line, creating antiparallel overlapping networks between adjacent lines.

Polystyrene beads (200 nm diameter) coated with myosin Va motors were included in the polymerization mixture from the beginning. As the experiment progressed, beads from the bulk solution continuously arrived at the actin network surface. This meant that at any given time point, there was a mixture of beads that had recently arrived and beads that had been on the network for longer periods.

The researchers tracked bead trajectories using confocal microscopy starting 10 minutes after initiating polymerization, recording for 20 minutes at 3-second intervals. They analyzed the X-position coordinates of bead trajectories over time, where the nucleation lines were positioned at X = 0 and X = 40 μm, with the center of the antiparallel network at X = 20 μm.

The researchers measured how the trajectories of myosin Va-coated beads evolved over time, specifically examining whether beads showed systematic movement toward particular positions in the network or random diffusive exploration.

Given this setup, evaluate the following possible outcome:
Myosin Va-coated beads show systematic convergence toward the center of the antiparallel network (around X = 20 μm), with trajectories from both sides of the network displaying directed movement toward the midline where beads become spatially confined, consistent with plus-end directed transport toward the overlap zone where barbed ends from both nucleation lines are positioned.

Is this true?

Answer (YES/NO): YES